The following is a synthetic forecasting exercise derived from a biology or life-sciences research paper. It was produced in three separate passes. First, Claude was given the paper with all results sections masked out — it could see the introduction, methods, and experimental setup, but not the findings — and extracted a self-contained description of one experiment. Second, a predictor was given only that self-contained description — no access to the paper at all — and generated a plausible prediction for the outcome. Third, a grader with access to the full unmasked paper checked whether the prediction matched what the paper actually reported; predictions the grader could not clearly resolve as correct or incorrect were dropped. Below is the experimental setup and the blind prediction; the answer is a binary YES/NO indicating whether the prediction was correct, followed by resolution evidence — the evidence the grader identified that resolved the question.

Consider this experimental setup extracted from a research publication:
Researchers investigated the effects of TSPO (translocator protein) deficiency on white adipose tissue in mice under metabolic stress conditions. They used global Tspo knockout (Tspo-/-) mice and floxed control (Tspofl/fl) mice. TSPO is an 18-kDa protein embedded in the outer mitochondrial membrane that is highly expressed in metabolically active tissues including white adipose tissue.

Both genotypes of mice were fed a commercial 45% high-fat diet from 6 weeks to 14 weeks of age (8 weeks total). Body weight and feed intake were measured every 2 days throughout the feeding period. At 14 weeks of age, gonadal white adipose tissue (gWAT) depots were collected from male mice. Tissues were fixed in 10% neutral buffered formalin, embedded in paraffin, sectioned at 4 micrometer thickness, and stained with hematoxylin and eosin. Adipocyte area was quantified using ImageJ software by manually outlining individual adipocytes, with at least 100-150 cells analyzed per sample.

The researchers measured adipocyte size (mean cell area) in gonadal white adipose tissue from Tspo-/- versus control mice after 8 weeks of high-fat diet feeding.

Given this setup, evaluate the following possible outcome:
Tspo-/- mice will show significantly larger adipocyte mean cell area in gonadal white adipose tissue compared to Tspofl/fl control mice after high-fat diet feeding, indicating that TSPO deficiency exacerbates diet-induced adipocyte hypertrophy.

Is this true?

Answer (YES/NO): YES